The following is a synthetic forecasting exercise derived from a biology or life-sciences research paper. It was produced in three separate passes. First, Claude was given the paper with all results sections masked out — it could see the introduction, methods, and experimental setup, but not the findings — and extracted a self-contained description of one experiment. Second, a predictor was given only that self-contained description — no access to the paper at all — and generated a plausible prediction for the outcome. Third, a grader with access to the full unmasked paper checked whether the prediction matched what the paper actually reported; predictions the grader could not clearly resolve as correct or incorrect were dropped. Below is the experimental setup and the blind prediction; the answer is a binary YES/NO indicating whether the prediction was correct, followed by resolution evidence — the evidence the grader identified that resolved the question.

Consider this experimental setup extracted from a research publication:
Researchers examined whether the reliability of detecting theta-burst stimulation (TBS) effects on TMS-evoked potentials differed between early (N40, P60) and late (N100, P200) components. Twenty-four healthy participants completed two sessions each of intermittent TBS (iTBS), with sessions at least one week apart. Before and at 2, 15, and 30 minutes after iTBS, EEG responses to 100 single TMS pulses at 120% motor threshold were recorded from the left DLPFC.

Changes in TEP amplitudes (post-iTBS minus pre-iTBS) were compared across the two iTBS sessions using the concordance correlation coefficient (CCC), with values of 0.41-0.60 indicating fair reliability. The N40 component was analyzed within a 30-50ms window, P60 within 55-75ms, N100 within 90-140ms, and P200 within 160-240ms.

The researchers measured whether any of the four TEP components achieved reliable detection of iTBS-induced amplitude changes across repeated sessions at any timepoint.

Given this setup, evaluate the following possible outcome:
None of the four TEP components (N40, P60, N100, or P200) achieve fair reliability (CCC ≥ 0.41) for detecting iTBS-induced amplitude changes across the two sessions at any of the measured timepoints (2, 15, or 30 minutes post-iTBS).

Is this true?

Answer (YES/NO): NO